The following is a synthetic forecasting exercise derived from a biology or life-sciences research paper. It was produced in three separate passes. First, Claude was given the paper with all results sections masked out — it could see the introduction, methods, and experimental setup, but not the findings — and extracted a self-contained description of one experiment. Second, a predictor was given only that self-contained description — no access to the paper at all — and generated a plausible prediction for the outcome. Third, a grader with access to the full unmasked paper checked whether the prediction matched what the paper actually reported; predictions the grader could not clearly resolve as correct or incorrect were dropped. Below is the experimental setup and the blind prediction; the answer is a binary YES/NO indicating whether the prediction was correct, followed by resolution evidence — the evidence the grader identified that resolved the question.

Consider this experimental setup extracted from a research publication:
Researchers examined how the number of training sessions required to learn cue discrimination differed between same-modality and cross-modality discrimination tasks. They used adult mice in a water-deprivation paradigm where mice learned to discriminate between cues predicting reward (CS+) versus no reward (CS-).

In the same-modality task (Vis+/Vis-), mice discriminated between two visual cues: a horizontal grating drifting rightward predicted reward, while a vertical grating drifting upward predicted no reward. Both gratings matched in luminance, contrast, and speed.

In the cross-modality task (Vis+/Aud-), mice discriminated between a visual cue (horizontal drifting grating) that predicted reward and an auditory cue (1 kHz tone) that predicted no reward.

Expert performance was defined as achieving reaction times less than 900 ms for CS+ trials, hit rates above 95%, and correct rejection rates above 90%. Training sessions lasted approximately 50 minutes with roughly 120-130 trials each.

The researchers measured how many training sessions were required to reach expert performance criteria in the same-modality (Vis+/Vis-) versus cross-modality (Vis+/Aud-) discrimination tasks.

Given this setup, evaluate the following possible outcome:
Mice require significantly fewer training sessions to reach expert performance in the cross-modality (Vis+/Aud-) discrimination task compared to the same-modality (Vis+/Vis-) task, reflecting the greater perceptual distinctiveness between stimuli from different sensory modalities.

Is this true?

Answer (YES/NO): YES